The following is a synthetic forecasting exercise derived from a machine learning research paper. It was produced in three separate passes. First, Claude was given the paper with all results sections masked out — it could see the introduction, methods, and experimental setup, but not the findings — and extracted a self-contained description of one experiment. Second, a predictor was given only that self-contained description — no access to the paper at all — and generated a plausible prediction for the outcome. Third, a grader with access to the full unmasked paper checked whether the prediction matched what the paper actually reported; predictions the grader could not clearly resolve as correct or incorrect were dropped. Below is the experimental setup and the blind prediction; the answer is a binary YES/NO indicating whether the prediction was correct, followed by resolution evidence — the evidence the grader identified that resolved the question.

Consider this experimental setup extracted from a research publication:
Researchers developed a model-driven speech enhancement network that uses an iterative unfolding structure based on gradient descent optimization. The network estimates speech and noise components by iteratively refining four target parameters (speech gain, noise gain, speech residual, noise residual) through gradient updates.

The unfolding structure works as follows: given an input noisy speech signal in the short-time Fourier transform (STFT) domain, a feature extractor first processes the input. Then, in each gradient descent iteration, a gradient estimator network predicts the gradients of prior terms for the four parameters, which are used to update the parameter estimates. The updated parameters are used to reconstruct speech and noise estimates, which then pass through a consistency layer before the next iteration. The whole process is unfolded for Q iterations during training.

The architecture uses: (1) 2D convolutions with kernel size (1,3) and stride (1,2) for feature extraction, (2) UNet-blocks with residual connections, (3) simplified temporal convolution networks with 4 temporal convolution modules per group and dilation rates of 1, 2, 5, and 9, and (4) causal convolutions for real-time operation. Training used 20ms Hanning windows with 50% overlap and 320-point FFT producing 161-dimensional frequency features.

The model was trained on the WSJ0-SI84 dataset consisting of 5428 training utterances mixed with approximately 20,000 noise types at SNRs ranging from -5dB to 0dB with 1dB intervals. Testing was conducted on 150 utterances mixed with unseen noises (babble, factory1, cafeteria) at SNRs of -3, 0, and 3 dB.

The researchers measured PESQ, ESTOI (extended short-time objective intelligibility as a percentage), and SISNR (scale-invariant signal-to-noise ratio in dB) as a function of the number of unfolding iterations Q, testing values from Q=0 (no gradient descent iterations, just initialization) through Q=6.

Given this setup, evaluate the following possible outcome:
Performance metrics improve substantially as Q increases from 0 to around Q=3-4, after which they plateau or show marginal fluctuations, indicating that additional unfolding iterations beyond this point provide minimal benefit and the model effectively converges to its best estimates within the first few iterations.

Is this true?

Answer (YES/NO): NO